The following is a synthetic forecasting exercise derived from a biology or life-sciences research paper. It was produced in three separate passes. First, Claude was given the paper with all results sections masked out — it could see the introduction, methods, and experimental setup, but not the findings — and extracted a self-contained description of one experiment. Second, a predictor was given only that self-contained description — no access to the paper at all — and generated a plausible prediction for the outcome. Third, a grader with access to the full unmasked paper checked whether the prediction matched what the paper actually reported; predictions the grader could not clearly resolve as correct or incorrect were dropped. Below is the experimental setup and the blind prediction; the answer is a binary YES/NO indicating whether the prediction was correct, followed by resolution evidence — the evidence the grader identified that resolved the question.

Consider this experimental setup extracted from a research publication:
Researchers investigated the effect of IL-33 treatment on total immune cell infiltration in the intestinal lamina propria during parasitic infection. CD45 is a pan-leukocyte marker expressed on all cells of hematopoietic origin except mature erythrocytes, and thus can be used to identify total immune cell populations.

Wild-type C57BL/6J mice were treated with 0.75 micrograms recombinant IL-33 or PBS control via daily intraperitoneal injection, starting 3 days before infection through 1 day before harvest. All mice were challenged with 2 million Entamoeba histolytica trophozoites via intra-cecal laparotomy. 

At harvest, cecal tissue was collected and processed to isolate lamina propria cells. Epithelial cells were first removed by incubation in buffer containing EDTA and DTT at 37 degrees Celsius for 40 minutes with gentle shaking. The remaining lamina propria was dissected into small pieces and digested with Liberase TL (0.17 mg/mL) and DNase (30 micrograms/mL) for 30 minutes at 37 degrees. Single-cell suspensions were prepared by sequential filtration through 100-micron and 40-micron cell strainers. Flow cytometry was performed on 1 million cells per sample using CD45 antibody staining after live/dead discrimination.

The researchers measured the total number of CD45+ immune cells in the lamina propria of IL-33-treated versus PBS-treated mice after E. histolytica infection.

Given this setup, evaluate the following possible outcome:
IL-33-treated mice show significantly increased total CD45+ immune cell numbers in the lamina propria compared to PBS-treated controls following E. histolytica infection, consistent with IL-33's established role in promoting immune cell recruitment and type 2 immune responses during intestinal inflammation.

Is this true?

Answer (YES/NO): NO